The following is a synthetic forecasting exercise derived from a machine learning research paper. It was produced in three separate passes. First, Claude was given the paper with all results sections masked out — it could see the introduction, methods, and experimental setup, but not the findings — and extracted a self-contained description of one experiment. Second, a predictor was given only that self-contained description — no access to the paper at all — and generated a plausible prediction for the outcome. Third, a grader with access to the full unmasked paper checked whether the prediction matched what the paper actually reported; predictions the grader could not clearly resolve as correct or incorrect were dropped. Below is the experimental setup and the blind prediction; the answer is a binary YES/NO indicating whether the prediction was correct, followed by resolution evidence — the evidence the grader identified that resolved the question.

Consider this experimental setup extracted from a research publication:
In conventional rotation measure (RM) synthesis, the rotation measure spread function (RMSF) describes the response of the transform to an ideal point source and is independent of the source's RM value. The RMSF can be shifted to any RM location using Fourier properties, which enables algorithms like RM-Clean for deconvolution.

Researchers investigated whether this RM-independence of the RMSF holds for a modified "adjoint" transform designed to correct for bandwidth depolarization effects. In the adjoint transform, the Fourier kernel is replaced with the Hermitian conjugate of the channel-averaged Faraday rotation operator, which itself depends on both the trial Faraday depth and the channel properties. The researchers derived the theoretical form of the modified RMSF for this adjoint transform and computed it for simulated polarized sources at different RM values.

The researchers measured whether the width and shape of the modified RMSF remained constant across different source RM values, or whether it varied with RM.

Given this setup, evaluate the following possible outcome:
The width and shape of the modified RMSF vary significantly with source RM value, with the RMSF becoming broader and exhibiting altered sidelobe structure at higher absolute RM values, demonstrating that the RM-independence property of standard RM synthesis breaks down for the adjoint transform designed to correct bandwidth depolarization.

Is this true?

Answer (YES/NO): NO